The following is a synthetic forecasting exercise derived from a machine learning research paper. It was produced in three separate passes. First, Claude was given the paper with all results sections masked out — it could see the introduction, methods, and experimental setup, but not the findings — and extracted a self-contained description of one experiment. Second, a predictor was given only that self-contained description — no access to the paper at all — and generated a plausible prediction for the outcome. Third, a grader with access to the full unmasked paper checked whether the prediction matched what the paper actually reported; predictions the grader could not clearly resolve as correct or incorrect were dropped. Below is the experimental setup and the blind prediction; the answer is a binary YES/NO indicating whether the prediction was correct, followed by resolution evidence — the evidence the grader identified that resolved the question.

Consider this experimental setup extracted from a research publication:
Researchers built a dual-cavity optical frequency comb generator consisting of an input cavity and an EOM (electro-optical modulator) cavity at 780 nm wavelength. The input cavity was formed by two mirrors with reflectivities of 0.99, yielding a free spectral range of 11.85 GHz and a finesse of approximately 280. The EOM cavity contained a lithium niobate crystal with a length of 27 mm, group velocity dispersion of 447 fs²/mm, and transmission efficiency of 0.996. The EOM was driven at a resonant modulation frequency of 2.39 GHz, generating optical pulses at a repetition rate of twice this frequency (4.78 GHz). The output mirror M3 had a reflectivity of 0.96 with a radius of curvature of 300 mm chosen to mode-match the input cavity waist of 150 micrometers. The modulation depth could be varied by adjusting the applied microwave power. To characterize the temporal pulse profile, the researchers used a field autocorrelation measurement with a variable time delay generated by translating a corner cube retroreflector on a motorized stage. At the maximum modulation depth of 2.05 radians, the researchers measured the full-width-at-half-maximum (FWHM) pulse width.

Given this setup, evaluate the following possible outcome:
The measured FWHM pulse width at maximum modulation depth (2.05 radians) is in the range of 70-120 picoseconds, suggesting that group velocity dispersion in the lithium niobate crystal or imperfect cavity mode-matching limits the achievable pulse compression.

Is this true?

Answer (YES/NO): NO